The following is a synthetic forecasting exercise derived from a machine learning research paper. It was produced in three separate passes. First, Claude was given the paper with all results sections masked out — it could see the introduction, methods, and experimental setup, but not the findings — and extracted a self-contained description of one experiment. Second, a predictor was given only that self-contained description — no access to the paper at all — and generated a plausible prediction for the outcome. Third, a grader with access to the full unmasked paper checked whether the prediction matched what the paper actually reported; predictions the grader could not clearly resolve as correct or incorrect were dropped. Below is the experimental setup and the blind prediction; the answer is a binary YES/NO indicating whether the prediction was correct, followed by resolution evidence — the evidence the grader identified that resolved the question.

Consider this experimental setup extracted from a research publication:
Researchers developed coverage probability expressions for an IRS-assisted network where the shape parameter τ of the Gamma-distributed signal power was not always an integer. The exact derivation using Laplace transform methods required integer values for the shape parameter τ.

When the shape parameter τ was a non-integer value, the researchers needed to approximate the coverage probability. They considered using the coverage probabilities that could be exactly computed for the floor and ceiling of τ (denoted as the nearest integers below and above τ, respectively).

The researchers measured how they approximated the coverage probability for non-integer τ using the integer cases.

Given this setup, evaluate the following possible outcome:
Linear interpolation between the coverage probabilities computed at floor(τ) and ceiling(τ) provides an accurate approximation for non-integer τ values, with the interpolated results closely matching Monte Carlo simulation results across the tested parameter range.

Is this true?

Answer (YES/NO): NO